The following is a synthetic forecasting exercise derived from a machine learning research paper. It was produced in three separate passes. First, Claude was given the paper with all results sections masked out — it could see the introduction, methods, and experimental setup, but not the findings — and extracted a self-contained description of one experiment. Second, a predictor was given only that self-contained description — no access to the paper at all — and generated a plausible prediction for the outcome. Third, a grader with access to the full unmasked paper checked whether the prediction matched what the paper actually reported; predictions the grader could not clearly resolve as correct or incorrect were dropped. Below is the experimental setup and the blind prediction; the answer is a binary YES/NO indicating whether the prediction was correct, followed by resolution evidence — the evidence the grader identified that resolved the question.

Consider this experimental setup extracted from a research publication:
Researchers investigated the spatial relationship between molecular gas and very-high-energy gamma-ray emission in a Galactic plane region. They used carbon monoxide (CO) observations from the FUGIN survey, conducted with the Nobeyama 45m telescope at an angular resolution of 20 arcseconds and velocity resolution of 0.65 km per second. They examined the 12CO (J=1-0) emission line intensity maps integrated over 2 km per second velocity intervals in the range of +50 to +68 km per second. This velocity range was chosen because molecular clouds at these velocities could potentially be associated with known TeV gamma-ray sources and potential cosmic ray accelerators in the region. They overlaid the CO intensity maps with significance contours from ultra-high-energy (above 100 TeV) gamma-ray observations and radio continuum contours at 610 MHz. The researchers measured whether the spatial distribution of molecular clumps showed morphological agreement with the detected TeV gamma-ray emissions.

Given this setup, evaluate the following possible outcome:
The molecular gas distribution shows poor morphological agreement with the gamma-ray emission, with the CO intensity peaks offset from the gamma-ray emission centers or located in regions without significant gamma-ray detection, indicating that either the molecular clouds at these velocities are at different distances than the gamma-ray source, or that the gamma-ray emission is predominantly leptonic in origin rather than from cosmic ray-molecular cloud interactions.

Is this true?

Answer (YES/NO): NO